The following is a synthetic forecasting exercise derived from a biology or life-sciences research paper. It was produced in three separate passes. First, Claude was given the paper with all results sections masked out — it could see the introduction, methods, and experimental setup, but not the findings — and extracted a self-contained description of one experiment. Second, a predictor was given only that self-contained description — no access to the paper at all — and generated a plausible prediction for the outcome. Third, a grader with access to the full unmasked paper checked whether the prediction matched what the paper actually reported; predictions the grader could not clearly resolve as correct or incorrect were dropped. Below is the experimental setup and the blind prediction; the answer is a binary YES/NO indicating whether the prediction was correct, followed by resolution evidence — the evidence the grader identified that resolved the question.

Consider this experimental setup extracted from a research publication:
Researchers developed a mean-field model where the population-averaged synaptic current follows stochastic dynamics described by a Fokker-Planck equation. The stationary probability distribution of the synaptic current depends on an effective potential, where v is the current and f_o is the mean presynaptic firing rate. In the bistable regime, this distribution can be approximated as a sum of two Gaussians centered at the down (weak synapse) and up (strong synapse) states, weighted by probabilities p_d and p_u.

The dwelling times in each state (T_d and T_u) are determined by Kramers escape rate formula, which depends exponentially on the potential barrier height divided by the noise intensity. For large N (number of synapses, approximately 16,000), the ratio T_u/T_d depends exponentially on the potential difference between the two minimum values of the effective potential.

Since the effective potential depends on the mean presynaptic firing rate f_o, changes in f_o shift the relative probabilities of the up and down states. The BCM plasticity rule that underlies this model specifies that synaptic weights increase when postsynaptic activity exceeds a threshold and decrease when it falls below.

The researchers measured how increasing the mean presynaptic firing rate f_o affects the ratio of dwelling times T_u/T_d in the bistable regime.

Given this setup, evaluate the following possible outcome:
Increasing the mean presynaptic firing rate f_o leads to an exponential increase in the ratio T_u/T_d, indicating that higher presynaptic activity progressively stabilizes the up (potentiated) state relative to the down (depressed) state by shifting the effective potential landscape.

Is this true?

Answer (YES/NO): YES